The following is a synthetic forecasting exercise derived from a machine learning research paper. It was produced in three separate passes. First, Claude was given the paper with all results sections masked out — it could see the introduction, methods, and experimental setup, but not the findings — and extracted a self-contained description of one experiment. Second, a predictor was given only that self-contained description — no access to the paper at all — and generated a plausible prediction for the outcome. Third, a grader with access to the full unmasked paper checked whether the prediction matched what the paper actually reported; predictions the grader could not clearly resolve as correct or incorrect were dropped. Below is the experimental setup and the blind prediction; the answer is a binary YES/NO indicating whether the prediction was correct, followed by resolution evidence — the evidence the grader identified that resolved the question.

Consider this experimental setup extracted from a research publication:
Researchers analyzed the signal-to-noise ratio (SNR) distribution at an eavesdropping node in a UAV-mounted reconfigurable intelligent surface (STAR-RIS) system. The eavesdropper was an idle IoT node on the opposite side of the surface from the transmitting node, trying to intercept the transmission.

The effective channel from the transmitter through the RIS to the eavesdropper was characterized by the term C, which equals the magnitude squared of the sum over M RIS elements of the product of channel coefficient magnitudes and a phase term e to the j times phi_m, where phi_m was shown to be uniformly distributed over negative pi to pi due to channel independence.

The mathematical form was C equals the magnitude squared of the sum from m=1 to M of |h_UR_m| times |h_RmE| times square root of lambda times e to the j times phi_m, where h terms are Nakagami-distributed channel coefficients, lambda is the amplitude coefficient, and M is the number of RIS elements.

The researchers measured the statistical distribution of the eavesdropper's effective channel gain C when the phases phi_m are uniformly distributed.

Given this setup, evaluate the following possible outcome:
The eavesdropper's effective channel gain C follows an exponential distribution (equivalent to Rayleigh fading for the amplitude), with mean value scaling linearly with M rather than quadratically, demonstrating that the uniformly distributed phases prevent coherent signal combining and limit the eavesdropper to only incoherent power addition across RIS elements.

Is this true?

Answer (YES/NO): YES